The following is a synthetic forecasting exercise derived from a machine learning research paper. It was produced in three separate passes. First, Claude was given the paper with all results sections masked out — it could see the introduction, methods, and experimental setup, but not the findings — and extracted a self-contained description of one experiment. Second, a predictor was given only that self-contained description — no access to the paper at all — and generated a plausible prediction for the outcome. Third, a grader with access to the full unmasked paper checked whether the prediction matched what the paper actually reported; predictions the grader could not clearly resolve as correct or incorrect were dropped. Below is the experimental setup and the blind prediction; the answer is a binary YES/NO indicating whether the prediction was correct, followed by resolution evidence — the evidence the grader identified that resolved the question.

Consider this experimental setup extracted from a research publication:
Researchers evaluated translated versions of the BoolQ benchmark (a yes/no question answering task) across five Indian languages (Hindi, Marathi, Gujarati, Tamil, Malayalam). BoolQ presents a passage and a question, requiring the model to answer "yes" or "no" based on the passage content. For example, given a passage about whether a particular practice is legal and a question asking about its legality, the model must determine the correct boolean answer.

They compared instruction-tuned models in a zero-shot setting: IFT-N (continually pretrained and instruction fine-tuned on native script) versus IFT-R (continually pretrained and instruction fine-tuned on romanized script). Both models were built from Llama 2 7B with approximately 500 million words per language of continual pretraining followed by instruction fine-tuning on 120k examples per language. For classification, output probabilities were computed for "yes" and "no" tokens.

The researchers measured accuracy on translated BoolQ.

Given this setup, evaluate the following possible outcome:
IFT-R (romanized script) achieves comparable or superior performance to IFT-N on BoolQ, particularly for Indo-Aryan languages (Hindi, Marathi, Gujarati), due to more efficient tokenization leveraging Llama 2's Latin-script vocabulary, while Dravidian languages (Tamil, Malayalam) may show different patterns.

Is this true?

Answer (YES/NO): NO